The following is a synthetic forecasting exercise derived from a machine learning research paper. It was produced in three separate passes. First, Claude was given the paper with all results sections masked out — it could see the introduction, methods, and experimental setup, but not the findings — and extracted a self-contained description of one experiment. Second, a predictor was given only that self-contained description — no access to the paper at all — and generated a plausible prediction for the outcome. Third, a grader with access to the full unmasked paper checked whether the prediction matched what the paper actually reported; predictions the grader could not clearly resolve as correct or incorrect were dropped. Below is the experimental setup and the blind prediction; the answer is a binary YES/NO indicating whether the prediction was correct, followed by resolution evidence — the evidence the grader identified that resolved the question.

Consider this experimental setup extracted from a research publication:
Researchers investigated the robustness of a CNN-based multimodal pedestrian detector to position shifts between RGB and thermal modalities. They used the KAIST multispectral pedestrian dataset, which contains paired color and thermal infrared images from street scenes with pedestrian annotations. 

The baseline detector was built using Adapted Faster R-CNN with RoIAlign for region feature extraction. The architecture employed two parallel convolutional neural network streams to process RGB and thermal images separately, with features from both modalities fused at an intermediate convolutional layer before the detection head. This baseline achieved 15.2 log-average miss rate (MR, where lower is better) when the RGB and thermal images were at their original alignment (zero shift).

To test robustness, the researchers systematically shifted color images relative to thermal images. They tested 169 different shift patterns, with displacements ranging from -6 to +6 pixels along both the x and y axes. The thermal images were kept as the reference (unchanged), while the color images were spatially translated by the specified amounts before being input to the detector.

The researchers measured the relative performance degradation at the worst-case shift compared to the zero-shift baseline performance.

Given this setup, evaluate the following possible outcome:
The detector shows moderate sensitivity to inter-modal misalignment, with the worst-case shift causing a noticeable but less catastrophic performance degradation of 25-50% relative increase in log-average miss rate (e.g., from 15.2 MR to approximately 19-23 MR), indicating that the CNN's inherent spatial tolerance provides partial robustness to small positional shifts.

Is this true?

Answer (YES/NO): NO